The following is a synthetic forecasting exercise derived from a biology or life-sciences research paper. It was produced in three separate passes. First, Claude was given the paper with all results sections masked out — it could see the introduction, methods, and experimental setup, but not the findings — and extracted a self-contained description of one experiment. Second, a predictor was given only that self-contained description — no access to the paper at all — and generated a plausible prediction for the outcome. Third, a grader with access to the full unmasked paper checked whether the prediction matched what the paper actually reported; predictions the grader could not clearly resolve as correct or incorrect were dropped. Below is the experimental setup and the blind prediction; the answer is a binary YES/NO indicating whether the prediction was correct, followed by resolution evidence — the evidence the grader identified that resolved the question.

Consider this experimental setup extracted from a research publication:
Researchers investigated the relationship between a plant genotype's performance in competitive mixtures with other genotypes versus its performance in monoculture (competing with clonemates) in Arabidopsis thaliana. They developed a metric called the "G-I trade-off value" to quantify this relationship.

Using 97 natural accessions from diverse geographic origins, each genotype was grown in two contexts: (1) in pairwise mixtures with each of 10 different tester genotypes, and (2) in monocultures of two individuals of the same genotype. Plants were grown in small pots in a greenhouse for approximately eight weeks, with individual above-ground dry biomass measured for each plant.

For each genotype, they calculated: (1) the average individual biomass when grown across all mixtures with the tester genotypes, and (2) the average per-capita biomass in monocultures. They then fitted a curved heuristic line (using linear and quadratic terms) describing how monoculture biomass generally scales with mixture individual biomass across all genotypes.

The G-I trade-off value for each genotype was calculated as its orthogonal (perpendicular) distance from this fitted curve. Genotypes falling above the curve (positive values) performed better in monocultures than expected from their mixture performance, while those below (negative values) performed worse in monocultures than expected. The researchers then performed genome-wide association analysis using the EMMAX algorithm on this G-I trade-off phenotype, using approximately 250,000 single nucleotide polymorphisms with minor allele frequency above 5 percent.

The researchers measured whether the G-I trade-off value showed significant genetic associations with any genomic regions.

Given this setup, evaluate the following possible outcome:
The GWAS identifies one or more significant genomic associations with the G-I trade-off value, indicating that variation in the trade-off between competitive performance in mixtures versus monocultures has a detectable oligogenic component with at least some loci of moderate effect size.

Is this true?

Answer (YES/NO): YES